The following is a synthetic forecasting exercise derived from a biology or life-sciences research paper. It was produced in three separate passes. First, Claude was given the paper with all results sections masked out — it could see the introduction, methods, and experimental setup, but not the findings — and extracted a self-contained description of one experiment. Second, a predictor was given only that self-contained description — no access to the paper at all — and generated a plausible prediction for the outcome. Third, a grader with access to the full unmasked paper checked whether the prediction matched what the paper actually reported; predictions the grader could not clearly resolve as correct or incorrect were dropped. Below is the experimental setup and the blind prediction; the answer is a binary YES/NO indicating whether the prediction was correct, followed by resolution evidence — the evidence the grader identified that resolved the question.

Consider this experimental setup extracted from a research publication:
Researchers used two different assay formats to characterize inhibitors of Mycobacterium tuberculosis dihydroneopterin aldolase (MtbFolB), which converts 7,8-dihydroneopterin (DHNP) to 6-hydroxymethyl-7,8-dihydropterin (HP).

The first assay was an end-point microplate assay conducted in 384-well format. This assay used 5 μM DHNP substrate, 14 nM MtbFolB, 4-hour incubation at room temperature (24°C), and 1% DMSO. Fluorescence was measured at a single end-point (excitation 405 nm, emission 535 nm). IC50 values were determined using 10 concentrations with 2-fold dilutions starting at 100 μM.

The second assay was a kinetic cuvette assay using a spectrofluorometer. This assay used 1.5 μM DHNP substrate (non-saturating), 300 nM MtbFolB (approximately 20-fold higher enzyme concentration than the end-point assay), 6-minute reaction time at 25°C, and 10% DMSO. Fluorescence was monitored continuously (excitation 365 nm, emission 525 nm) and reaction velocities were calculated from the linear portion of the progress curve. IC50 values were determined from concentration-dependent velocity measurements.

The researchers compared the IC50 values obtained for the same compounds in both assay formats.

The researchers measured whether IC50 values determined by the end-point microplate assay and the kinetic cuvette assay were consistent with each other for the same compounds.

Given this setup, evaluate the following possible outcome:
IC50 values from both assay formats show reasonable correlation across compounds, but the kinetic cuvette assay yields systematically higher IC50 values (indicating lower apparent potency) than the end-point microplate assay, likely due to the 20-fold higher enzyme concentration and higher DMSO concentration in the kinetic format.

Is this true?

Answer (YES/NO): YES